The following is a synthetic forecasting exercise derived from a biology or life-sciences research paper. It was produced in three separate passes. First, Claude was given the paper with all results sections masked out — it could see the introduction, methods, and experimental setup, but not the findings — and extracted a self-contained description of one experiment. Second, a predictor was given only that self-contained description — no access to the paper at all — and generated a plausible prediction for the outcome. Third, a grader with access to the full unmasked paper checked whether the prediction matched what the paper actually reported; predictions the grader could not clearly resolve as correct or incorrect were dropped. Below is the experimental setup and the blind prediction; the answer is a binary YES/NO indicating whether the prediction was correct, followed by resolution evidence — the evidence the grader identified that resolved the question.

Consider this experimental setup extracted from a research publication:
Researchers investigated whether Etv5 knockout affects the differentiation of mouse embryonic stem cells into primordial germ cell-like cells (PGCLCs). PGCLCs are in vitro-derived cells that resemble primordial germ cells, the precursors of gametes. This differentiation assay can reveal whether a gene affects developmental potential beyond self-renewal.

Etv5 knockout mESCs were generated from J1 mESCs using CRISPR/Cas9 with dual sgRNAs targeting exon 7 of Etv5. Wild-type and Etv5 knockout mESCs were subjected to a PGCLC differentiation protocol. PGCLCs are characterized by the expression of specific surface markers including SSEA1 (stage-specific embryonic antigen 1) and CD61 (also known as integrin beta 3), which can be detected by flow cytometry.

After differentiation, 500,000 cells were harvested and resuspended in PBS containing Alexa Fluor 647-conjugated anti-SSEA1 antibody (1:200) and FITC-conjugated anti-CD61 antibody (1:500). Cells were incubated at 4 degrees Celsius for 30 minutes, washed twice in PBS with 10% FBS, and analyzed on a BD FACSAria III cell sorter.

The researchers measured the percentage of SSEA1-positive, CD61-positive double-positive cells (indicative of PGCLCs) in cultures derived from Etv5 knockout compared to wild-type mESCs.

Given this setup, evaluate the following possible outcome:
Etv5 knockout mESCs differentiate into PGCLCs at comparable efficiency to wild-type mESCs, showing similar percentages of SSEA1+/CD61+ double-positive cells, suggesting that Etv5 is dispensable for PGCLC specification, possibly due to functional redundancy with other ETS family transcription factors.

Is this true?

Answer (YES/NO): YES